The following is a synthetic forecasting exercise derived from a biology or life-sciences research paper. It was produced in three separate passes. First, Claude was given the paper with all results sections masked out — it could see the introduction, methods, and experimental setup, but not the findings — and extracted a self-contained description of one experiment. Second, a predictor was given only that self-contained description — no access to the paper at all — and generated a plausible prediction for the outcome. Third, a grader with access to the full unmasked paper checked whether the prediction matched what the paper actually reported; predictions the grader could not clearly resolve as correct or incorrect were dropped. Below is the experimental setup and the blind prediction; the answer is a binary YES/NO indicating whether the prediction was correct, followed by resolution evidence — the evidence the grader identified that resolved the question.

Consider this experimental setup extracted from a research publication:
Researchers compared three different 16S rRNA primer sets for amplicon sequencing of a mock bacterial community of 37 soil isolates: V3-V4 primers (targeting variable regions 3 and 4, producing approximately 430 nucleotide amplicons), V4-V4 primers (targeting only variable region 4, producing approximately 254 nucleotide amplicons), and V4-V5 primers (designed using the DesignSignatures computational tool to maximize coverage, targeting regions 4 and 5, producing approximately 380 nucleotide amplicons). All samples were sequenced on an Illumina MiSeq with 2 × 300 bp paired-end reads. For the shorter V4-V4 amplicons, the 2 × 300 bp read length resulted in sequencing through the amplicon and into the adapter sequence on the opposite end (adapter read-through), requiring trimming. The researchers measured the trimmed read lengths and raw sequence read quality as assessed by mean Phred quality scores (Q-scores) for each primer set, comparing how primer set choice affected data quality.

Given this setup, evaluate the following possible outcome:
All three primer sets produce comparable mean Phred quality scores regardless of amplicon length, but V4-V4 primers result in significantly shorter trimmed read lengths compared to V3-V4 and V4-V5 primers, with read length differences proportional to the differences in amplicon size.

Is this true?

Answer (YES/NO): NO